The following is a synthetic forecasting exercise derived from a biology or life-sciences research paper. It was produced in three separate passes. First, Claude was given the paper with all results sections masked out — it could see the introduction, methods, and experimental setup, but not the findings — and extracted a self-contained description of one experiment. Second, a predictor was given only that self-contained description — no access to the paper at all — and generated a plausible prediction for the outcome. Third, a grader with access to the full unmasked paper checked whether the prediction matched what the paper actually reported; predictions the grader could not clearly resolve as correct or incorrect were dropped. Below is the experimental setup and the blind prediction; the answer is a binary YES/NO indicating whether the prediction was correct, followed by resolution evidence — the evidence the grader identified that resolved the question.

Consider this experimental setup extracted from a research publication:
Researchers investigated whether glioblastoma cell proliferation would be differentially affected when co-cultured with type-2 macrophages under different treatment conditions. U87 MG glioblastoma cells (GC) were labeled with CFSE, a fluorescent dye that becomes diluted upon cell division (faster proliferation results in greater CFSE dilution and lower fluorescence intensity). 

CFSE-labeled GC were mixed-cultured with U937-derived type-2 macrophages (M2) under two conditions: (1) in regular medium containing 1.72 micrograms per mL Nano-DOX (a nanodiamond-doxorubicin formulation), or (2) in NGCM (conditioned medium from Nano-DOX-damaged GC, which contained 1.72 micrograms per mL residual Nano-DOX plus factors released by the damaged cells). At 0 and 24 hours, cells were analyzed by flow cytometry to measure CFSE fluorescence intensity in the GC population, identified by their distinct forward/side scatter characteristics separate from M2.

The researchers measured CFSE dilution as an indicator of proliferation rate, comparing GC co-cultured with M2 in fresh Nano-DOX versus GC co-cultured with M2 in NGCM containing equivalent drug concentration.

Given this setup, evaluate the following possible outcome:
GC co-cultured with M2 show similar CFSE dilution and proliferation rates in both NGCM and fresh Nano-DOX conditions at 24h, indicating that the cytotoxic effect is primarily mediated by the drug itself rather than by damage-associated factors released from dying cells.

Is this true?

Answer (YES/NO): NO